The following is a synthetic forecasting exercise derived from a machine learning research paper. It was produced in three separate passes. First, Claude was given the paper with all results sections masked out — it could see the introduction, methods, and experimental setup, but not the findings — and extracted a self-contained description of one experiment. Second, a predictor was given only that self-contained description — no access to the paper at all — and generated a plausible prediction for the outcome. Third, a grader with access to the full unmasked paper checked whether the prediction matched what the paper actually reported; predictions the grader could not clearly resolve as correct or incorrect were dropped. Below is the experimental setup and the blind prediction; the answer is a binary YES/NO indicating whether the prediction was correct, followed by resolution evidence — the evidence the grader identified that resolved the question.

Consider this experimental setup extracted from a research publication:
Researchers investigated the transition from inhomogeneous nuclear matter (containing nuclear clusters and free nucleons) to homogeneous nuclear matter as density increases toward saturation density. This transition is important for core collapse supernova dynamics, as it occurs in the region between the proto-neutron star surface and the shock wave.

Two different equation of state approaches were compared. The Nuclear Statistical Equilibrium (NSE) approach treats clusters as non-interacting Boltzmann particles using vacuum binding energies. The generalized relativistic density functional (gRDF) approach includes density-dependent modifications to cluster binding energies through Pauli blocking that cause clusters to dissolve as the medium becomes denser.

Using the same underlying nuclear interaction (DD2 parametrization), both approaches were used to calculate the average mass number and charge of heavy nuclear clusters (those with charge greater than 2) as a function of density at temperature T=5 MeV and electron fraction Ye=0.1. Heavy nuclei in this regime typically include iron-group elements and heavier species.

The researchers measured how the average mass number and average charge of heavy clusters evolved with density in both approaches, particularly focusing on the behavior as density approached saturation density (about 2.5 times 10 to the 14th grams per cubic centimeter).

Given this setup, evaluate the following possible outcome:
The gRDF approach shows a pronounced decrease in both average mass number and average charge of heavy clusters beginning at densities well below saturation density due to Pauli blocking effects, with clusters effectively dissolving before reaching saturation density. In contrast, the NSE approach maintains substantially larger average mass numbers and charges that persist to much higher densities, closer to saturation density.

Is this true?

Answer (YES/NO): NO